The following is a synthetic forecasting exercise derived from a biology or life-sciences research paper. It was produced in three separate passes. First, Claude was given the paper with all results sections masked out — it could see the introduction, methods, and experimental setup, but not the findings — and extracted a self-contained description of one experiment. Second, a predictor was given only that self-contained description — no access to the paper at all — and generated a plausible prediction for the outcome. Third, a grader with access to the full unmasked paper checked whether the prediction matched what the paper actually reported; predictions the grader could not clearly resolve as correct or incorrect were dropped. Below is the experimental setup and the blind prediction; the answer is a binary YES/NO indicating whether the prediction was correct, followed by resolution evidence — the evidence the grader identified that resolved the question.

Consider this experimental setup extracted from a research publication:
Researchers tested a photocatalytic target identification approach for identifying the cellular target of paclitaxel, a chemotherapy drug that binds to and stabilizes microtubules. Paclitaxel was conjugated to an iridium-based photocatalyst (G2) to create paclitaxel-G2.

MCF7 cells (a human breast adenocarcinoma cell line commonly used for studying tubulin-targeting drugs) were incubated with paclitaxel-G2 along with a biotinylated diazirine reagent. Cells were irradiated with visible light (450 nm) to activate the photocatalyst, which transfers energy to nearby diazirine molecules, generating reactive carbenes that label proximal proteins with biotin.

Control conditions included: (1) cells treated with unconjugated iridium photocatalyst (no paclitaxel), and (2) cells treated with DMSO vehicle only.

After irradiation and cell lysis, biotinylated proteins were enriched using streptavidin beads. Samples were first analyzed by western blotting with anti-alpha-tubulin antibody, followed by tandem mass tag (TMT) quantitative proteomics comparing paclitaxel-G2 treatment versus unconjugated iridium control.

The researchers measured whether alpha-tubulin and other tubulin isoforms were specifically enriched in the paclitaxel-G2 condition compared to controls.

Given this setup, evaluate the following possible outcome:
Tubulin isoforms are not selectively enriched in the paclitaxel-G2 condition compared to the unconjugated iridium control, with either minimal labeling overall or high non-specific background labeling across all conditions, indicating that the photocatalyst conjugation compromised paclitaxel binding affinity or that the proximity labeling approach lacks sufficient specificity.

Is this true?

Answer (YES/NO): NO